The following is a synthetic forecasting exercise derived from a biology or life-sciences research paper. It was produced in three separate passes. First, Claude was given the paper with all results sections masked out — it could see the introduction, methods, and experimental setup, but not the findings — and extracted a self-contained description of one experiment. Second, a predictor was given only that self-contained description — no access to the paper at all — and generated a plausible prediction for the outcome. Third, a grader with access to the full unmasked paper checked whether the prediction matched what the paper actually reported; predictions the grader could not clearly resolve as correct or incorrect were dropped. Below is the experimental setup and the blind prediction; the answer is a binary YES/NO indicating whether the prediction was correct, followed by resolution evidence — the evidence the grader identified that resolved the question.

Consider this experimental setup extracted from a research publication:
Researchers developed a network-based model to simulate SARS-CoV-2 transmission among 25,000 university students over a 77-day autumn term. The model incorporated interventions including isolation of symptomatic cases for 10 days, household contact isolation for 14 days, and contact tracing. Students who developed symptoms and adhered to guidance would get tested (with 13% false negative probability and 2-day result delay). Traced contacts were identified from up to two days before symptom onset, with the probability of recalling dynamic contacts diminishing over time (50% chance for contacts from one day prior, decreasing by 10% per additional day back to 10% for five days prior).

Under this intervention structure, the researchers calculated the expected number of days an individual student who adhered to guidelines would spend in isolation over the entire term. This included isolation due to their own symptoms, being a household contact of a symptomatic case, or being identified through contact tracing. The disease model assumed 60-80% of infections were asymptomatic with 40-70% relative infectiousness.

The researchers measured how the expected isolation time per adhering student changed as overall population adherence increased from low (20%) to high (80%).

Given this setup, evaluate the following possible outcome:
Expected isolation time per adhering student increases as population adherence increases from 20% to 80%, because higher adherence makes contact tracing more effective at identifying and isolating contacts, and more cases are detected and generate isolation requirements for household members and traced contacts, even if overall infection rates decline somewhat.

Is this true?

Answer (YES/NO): NO